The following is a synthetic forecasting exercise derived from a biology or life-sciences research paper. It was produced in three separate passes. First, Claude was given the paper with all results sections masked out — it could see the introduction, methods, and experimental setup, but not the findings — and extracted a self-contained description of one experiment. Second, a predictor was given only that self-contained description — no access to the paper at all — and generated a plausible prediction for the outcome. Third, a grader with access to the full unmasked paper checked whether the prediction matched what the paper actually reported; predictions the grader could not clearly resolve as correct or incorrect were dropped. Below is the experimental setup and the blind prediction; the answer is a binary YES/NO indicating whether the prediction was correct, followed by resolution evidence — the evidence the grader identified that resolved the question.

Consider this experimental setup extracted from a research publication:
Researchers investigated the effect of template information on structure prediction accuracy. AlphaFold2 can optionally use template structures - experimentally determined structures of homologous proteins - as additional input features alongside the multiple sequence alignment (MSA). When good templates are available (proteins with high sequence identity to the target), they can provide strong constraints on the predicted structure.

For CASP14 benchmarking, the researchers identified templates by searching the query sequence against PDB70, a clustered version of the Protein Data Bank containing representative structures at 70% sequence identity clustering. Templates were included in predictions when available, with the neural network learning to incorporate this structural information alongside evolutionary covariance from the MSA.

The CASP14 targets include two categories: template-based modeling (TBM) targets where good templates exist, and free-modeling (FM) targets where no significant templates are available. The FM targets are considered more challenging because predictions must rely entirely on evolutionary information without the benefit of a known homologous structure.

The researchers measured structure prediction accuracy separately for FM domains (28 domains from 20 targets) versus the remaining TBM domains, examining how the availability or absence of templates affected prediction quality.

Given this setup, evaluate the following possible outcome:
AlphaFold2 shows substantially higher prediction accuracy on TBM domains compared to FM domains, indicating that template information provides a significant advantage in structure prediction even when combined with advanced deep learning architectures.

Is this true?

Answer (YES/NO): YES